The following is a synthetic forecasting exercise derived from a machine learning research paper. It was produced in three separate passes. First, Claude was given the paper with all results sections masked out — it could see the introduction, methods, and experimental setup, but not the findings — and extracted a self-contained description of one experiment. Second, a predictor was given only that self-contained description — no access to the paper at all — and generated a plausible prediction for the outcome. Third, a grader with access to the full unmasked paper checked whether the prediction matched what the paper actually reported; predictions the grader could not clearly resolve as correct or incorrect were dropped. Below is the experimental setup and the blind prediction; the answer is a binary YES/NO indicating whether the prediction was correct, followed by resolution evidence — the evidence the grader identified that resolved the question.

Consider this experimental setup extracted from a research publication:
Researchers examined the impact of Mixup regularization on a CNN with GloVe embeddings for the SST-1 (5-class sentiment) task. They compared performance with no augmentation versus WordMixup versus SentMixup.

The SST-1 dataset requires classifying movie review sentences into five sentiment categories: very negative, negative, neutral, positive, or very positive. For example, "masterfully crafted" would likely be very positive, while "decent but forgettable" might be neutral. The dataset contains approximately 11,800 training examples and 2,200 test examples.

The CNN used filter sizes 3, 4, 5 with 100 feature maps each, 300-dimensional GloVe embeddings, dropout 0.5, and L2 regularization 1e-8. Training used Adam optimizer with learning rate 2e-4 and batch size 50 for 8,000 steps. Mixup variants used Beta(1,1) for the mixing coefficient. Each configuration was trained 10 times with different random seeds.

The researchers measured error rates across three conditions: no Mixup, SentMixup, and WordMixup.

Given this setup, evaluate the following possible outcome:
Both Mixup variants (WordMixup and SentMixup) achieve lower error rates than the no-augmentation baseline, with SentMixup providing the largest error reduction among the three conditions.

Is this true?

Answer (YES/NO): YES